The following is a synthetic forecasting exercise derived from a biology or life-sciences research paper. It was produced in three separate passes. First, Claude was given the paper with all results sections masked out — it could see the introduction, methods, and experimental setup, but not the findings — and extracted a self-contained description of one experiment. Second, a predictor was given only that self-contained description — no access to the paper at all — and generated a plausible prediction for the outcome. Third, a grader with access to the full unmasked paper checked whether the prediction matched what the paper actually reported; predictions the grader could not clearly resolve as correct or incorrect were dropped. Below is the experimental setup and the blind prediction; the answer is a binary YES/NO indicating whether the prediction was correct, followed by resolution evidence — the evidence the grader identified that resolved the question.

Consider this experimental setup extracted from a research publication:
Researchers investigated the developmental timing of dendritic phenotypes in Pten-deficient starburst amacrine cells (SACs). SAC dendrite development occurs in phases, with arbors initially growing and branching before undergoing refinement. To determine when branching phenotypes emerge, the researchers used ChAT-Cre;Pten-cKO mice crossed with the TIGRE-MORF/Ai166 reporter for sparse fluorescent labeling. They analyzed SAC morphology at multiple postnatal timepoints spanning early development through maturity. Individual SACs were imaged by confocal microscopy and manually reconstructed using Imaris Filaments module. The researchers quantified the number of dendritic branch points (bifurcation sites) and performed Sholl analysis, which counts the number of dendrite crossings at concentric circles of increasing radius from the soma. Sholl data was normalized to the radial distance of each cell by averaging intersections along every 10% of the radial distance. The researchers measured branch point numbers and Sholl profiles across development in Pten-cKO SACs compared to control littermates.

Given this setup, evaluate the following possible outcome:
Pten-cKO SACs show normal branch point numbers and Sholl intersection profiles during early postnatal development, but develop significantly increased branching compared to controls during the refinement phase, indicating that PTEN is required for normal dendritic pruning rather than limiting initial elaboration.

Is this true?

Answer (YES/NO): NO